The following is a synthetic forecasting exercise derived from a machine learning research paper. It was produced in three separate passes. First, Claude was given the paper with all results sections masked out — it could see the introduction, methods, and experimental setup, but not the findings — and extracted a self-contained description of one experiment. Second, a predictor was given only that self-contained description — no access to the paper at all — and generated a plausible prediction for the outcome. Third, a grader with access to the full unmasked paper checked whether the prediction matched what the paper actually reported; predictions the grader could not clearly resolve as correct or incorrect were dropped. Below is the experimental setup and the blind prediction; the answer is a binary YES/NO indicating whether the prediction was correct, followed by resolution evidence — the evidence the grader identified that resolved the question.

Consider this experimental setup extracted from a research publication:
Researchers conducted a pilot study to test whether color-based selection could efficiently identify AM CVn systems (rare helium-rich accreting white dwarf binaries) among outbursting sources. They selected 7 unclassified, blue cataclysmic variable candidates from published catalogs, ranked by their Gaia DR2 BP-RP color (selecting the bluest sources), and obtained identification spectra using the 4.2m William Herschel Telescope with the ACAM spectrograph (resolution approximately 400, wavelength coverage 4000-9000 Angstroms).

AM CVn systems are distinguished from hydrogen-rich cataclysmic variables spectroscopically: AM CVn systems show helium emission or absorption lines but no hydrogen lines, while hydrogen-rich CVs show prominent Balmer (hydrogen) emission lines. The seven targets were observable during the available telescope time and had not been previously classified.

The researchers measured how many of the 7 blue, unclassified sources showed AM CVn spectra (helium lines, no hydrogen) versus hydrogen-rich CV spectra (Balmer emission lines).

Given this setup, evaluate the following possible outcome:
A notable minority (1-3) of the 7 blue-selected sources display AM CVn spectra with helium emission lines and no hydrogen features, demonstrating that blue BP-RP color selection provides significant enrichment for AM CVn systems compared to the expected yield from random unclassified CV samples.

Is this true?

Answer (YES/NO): YES